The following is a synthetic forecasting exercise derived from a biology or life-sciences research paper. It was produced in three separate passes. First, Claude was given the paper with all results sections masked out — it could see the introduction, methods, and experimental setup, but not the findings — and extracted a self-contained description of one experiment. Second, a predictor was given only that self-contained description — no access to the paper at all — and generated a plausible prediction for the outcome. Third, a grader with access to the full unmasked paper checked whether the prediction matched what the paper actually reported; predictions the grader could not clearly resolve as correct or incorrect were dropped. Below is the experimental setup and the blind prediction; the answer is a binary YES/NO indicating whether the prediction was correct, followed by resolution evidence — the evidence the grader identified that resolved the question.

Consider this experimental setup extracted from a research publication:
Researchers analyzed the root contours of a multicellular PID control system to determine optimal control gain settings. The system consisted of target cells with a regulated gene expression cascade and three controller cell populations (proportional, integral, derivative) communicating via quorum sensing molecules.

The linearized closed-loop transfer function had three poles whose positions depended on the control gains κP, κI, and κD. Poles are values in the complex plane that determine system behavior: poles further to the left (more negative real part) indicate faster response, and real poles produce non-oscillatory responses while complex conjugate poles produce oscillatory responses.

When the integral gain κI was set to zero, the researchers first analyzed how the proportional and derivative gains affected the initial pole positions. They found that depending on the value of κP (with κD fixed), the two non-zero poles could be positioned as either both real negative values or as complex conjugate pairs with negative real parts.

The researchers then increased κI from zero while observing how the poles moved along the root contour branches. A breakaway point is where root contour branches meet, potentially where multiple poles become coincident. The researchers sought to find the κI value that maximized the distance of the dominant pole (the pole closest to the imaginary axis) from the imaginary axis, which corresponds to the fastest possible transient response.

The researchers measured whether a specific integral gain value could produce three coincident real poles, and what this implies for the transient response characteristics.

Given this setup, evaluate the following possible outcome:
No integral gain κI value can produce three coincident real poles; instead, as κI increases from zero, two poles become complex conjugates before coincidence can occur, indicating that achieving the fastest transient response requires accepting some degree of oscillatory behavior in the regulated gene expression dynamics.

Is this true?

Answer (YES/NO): NO